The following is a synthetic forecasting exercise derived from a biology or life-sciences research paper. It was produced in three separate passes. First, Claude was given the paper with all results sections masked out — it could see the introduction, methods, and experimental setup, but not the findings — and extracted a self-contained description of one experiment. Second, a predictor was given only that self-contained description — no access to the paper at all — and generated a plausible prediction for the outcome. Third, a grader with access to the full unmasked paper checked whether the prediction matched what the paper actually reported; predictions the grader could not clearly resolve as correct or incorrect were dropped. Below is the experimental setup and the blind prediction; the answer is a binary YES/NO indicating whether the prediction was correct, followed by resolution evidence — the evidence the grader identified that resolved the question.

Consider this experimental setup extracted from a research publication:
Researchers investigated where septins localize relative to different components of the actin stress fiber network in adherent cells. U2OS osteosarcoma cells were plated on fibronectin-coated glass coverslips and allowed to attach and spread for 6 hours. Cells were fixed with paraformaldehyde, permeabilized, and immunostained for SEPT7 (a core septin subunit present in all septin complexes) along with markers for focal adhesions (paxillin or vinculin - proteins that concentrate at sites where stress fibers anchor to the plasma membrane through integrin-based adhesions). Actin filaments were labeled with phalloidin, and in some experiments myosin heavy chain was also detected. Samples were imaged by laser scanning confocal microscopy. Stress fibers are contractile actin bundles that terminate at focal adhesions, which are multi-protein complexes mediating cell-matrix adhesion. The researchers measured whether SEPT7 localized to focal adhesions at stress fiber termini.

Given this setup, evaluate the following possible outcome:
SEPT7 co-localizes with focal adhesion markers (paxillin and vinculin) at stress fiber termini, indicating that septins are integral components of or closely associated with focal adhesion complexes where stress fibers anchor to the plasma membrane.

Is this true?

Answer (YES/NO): NO